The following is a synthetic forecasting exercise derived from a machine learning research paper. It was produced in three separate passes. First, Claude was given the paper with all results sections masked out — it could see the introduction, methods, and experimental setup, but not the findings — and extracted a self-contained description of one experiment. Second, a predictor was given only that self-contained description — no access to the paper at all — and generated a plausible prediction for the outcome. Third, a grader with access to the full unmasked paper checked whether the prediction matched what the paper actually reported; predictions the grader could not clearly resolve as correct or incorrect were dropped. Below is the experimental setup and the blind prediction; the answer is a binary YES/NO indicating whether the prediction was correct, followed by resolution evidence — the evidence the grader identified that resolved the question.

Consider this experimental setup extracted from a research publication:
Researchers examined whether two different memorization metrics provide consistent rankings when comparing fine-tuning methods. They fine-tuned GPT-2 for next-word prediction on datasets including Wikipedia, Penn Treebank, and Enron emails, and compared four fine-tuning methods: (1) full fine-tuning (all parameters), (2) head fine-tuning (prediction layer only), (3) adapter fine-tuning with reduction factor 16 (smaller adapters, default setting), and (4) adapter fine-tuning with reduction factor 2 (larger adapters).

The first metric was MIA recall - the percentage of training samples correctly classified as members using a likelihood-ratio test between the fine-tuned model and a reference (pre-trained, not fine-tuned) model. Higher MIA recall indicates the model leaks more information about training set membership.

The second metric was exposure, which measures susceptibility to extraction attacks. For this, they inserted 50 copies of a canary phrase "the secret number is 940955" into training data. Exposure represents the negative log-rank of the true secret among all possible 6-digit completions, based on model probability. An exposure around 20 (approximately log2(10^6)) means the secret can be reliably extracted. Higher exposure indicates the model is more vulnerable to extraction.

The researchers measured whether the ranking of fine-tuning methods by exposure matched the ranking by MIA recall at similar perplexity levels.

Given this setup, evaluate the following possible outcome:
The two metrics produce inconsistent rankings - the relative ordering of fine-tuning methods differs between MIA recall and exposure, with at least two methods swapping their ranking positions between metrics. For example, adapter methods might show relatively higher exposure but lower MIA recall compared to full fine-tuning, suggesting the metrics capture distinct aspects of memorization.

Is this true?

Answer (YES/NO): NO